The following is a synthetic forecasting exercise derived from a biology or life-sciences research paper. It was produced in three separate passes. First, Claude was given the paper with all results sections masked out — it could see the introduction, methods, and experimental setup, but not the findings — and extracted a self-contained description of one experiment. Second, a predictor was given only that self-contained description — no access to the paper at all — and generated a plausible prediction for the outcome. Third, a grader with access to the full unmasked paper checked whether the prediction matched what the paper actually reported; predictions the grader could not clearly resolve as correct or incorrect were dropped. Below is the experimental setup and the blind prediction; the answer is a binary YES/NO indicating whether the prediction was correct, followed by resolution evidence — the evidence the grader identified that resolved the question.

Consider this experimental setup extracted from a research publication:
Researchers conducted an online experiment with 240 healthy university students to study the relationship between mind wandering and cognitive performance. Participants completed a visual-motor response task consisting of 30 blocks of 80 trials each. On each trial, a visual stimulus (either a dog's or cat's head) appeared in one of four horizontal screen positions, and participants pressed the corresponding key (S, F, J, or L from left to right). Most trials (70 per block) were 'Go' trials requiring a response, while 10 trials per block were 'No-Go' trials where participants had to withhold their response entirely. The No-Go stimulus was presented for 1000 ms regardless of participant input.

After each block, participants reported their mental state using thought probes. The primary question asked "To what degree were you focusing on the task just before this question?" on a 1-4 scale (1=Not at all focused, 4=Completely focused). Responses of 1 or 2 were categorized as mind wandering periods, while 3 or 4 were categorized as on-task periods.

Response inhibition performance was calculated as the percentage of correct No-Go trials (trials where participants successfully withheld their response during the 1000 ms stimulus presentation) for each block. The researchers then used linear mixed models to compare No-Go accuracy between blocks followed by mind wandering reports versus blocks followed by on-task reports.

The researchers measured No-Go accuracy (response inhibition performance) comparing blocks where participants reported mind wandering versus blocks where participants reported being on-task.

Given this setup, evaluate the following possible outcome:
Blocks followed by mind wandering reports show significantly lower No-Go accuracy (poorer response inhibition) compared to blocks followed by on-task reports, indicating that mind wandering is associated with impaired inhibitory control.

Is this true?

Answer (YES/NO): YES